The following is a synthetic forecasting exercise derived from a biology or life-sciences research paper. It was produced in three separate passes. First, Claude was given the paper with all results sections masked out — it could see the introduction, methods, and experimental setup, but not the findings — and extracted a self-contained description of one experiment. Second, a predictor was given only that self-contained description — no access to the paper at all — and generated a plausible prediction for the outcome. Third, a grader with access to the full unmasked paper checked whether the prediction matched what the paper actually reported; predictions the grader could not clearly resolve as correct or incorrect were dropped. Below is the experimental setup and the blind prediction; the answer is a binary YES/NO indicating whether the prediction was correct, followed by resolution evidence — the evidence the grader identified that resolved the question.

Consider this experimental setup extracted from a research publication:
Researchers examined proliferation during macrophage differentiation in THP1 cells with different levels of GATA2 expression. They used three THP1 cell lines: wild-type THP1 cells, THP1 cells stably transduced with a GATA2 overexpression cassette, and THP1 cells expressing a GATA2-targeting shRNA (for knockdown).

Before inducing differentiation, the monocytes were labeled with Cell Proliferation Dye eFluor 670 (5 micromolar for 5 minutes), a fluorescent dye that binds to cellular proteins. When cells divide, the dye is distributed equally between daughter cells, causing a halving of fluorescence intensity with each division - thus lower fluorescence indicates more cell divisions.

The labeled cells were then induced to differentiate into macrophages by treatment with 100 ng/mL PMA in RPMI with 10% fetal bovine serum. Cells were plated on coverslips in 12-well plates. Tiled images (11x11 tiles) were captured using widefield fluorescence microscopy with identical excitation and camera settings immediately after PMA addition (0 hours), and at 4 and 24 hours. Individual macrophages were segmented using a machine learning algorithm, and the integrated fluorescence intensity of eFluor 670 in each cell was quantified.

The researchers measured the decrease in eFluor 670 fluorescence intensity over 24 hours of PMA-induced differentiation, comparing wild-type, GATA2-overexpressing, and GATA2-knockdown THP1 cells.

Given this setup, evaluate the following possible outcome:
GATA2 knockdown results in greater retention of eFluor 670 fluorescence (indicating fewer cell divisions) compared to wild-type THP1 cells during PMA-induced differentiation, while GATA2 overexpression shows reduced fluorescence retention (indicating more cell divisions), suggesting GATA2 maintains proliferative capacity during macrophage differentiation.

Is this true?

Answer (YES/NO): YES